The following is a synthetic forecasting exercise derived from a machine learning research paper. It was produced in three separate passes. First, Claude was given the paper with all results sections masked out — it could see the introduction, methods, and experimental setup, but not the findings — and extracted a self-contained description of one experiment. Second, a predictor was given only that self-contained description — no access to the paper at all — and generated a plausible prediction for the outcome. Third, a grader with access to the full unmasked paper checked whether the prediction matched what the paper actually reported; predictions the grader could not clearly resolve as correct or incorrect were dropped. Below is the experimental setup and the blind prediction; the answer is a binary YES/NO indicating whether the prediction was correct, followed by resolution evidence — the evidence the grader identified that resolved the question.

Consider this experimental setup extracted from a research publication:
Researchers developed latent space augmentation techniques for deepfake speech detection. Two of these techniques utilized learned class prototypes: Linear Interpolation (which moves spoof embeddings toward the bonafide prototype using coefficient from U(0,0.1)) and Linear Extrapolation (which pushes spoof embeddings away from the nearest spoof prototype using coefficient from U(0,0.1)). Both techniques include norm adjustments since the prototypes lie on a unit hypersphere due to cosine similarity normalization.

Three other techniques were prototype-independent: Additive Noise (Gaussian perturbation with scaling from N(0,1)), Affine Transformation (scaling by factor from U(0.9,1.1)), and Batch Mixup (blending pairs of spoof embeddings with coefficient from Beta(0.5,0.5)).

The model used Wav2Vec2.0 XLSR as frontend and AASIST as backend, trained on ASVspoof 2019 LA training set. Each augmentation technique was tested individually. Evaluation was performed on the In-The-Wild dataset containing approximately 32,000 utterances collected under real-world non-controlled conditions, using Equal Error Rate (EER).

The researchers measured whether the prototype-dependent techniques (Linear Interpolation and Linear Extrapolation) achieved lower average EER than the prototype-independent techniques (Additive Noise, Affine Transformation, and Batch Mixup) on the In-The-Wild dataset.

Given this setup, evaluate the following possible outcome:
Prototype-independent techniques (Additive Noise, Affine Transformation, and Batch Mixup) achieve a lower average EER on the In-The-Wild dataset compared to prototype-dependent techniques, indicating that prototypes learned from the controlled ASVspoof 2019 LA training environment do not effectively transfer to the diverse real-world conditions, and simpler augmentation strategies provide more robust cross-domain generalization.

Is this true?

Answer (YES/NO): YES